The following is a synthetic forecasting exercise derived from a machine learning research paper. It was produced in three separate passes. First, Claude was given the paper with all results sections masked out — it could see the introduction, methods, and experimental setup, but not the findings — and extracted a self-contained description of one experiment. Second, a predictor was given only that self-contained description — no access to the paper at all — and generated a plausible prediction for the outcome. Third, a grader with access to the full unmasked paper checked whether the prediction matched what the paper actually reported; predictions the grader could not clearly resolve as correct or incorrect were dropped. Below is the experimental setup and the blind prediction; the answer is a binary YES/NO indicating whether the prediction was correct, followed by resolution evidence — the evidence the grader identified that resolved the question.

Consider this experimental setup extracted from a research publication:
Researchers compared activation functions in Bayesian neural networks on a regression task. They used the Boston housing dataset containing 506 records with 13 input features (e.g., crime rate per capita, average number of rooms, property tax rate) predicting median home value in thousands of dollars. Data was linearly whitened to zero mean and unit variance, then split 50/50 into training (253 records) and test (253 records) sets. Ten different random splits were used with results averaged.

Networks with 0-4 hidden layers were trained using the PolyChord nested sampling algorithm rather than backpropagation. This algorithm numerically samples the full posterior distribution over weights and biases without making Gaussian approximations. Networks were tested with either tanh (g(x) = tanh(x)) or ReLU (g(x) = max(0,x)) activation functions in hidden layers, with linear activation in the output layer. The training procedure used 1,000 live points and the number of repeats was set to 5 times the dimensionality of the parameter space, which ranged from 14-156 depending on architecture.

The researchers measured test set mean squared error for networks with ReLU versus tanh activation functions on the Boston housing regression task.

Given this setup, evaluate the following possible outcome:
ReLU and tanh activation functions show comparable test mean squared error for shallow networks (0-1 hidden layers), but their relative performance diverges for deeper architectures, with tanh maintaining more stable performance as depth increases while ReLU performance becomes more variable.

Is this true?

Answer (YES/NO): NO